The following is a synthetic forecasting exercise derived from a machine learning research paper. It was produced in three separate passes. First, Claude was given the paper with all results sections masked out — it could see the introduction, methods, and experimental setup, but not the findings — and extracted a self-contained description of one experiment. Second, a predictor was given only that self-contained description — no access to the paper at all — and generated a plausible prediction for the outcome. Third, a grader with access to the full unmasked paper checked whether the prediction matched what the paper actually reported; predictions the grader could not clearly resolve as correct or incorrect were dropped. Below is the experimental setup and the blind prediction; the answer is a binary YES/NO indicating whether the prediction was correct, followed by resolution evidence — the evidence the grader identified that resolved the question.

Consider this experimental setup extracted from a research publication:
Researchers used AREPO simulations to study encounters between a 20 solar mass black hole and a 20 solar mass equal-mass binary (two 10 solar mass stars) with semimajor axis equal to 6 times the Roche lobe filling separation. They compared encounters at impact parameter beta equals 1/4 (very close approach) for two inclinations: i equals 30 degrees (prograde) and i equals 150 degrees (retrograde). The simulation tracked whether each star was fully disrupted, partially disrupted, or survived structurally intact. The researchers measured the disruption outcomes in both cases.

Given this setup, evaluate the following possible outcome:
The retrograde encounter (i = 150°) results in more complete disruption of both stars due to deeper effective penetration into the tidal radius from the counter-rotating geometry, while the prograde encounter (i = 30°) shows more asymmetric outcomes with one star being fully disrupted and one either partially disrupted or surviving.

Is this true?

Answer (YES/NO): NO